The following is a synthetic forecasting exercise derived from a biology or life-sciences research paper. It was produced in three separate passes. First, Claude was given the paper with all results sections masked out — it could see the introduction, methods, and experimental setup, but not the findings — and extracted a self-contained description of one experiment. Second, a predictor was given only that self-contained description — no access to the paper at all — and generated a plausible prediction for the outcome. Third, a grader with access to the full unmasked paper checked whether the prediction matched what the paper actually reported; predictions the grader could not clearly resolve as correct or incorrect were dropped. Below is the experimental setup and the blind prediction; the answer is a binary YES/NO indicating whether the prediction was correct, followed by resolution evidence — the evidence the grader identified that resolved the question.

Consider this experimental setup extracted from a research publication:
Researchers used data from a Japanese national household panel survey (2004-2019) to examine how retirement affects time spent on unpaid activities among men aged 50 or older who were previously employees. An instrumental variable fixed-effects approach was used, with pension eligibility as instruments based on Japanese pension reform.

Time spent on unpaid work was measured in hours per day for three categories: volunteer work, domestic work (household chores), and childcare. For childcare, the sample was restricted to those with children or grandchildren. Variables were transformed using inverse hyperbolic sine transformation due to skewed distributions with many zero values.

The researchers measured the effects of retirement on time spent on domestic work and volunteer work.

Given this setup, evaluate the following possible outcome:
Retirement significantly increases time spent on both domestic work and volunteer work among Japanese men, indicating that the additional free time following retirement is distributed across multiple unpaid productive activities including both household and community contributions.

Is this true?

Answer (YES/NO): YES